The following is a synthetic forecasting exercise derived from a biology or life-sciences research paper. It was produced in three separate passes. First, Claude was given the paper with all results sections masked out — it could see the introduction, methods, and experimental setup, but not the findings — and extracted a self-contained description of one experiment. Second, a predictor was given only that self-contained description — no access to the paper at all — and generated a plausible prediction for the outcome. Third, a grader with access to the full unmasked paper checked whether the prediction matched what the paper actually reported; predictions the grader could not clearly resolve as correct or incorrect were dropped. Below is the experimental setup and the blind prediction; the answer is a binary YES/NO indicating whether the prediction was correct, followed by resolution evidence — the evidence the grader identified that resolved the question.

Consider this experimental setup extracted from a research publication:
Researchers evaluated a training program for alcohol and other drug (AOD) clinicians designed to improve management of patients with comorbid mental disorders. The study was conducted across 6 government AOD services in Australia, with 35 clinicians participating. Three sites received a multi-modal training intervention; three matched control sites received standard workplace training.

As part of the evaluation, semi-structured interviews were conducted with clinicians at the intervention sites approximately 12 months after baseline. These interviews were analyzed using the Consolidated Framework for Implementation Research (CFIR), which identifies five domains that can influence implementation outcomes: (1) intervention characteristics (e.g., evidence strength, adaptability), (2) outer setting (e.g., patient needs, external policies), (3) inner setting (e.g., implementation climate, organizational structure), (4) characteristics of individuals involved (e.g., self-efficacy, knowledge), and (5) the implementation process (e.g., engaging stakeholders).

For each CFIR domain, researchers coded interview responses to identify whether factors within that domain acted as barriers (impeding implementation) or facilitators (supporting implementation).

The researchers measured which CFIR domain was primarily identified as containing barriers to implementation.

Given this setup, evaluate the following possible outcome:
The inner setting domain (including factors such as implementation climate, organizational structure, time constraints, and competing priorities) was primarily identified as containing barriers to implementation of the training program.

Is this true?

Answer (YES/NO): NO